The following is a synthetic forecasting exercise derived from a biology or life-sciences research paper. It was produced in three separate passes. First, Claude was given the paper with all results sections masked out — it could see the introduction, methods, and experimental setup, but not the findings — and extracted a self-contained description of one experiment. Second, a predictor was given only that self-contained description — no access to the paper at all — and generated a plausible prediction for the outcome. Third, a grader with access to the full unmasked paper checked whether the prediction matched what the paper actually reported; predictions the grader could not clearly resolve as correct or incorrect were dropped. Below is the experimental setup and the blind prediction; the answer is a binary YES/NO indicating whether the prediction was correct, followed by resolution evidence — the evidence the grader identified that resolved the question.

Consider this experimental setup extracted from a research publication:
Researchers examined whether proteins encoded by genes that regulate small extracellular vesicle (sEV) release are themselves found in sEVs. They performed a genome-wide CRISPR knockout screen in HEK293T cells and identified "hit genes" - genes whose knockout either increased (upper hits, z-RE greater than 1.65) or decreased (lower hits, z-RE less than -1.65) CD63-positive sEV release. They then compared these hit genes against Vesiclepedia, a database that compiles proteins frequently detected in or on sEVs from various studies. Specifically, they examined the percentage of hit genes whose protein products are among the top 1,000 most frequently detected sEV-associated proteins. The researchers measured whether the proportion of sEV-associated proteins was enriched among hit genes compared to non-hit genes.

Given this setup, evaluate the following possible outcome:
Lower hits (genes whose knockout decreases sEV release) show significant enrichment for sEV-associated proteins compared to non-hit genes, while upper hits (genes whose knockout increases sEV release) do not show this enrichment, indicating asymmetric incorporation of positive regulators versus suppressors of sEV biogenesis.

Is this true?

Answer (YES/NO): NO